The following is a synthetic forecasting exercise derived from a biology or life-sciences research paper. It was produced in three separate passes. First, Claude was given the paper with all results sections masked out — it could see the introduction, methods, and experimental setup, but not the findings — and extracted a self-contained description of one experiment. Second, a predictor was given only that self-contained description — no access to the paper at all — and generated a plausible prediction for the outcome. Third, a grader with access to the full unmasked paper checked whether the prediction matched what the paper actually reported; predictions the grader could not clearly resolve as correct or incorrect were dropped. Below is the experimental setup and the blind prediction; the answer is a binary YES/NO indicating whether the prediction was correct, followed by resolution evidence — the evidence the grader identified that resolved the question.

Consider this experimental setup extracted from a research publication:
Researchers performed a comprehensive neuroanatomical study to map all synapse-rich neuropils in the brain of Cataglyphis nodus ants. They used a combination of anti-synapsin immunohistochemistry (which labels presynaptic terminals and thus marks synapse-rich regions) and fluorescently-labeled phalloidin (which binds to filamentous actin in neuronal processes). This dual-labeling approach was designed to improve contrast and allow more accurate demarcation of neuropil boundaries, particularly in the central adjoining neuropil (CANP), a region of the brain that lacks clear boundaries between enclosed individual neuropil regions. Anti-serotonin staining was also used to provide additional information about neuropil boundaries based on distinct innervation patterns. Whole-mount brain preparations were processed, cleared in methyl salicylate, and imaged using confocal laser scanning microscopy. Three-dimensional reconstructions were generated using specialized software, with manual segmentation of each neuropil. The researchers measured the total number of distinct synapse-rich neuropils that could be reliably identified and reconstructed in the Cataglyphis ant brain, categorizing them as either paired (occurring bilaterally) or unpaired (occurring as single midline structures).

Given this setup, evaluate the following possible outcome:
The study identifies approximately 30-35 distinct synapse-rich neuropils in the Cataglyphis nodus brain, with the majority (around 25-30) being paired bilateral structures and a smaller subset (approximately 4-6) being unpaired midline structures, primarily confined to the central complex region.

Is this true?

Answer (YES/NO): NO